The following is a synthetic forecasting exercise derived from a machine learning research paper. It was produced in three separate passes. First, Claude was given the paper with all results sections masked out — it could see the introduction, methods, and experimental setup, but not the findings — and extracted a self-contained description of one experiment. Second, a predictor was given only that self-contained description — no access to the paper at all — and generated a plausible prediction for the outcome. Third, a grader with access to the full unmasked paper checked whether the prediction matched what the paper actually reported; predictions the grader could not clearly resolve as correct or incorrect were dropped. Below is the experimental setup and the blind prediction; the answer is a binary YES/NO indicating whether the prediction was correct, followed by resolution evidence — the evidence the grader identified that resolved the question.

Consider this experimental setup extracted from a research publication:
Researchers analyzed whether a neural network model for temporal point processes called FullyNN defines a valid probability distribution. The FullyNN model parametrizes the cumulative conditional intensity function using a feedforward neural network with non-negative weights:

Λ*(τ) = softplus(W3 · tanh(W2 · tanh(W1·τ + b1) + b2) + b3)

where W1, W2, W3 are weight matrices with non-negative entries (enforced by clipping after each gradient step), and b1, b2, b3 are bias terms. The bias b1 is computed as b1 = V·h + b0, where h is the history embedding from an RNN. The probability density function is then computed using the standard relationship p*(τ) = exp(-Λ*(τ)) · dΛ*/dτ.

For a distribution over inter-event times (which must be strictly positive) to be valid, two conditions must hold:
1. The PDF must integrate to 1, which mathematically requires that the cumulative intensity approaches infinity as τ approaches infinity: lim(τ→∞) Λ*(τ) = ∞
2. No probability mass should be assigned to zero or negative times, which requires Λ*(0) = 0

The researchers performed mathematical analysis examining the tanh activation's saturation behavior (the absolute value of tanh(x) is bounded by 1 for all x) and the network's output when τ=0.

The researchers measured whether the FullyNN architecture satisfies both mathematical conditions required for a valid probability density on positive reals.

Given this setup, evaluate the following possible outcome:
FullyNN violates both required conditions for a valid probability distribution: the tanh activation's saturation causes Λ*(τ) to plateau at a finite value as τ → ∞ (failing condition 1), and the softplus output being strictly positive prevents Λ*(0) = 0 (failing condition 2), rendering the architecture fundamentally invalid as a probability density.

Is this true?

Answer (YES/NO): YES